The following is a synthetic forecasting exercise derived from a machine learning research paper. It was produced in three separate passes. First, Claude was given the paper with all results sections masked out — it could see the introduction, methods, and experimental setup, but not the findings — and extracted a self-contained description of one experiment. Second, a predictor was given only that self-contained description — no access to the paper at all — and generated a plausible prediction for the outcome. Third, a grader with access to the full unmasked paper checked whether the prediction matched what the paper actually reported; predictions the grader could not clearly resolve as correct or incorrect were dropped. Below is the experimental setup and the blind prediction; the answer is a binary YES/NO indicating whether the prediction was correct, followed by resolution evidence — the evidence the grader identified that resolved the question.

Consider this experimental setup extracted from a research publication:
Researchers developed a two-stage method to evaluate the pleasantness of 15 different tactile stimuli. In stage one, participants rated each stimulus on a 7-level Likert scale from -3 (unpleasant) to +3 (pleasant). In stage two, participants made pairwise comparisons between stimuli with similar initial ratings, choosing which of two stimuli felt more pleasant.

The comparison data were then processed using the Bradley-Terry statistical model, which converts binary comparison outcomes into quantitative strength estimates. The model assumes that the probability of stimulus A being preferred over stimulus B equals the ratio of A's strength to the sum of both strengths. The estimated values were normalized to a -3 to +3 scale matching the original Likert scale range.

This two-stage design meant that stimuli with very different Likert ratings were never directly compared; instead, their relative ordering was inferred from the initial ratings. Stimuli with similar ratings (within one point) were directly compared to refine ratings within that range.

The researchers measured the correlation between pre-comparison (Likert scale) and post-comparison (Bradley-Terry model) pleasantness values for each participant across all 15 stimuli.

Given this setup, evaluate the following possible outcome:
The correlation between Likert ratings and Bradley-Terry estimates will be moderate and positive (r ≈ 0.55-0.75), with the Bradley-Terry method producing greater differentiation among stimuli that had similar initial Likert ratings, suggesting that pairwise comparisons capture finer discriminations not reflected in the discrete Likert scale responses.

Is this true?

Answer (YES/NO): NO